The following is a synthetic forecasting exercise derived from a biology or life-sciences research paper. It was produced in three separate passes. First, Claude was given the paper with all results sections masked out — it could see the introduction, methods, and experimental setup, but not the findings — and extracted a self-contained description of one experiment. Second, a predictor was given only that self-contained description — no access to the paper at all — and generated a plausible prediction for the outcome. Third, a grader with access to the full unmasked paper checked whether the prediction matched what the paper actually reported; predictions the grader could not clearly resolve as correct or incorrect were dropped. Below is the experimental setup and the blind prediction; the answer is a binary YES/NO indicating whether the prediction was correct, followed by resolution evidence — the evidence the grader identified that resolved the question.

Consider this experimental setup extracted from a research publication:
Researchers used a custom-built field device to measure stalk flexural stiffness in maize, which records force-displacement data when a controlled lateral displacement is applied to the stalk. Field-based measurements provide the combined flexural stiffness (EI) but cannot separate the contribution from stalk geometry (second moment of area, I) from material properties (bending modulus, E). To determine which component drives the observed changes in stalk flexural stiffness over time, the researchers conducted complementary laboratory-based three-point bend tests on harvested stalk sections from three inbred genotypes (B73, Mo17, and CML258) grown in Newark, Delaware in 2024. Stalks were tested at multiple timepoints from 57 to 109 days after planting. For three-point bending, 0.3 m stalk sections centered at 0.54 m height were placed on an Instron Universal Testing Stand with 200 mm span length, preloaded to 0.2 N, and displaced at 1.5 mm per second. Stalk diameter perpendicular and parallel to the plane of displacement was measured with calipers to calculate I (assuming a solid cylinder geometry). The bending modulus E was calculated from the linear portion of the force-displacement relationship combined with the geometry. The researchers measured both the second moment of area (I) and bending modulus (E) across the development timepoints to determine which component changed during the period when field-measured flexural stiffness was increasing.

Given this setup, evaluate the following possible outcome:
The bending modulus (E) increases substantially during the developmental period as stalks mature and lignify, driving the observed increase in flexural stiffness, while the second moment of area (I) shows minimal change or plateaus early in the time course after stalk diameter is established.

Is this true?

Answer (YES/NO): YES